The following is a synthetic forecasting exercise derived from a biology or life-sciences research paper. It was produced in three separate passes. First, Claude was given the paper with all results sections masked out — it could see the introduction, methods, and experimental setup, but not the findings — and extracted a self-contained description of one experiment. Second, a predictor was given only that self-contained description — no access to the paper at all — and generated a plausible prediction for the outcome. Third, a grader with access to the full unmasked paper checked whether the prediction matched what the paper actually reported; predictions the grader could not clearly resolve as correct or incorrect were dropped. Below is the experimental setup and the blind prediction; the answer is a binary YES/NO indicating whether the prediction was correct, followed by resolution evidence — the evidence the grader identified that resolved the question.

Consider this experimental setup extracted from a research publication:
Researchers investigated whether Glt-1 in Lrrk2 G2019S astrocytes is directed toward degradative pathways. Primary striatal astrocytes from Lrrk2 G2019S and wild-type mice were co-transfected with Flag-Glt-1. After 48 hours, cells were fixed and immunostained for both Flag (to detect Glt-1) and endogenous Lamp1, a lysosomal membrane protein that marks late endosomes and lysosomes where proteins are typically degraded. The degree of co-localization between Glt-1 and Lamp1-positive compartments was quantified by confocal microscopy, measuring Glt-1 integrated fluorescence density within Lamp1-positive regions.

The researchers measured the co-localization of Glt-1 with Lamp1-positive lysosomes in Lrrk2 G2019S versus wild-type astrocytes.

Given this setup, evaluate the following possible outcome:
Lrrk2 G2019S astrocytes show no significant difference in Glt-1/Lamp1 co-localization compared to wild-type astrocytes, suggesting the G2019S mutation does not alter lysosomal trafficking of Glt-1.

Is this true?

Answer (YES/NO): NO